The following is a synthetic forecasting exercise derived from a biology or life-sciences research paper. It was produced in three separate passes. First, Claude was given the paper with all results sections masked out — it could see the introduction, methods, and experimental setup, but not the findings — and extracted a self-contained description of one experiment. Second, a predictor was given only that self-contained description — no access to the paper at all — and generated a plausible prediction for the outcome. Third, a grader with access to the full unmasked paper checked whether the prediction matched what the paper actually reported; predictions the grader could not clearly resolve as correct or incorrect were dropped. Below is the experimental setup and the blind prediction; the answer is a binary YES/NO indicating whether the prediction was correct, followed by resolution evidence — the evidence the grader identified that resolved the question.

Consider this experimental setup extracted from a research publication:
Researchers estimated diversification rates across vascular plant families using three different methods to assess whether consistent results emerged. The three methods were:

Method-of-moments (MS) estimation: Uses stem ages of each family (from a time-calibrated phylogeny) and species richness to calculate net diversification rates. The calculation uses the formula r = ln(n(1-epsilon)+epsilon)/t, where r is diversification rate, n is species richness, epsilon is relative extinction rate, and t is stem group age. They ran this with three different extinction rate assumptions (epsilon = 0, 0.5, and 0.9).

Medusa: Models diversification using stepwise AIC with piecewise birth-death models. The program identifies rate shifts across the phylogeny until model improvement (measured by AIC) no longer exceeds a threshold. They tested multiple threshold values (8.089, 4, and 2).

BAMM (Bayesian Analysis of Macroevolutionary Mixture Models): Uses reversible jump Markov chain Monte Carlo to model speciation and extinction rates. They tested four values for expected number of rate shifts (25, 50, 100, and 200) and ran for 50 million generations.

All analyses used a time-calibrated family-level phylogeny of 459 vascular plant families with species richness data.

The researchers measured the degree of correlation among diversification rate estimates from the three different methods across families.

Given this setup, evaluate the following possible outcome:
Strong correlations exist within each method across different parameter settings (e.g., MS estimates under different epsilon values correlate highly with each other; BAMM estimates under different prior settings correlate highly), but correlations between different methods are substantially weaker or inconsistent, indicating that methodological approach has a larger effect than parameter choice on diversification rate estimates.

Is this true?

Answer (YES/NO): NO